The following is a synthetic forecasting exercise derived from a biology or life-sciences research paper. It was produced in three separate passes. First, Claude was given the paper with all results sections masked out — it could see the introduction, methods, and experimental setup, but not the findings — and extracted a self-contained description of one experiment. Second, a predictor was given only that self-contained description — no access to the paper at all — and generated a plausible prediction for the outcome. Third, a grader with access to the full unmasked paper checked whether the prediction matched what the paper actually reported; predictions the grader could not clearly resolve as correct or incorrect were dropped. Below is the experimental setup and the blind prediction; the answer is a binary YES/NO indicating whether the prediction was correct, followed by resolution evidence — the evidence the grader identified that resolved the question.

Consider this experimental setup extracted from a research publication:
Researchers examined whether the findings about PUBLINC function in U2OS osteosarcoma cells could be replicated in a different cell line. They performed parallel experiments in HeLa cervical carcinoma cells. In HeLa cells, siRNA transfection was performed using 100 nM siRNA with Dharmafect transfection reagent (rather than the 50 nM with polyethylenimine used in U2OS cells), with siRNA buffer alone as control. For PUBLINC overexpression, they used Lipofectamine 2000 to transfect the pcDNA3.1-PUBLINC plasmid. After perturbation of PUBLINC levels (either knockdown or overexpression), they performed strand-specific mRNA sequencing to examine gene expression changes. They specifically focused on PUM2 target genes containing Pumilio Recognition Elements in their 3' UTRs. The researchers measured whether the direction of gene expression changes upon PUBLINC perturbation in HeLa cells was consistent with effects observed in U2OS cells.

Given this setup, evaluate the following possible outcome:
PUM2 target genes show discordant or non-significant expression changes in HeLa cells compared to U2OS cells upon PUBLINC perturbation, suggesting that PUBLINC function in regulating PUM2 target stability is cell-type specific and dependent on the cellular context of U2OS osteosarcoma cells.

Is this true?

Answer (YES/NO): NO